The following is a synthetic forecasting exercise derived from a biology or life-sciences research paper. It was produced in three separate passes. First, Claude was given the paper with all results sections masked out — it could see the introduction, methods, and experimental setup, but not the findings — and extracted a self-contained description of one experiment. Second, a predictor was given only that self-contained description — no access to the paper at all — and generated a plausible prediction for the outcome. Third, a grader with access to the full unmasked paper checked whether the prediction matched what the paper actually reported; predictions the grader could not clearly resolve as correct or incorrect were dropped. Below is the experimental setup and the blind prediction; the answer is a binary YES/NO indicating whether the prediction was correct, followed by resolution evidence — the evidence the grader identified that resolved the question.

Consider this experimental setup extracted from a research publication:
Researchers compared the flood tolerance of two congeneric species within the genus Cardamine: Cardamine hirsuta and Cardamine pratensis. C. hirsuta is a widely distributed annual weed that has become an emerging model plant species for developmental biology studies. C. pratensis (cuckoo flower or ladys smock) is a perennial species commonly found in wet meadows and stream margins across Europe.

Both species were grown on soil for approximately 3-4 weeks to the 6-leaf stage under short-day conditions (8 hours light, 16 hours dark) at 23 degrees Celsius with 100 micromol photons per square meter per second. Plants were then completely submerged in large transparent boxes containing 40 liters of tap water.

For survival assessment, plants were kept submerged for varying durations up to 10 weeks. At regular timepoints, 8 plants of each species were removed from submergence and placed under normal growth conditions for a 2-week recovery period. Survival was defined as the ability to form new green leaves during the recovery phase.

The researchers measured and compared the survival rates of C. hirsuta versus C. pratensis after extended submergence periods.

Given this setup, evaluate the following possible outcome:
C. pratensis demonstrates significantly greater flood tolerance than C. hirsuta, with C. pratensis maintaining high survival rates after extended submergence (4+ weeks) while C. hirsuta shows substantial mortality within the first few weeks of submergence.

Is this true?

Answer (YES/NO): NO